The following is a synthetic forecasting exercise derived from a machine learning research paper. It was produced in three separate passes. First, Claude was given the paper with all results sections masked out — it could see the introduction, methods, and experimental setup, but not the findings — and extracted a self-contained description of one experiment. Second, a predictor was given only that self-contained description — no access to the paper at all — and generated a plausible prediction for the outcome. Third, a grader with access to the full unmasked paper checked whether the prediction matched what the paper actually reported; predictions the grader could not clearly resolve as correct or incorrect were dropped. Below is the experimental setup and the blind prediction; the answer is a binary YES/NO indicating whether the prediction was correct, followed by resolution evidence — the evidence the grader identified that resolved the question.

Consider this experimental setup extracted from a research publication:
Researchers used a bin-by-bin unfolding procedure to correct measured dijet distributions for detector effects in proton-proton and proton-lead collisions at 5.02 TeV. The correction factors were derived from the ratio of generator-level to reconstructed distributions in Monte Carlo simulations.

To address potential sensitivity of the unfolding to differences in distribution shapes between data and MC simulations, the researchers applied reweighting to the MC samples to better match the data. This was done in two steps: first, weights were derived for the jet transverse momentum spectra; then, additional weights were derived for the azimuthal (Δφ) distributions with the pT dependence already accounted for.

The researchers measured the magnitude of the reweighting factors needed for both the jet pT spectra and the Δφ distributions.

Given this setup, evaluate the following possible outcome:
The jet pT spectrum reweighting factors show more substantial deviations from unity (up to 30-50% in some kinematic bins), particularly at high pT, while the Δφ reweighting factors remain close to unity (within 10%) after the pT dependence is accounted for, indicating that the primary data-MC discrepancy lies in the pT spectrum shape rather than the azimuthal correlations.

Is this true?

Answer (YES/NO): NO